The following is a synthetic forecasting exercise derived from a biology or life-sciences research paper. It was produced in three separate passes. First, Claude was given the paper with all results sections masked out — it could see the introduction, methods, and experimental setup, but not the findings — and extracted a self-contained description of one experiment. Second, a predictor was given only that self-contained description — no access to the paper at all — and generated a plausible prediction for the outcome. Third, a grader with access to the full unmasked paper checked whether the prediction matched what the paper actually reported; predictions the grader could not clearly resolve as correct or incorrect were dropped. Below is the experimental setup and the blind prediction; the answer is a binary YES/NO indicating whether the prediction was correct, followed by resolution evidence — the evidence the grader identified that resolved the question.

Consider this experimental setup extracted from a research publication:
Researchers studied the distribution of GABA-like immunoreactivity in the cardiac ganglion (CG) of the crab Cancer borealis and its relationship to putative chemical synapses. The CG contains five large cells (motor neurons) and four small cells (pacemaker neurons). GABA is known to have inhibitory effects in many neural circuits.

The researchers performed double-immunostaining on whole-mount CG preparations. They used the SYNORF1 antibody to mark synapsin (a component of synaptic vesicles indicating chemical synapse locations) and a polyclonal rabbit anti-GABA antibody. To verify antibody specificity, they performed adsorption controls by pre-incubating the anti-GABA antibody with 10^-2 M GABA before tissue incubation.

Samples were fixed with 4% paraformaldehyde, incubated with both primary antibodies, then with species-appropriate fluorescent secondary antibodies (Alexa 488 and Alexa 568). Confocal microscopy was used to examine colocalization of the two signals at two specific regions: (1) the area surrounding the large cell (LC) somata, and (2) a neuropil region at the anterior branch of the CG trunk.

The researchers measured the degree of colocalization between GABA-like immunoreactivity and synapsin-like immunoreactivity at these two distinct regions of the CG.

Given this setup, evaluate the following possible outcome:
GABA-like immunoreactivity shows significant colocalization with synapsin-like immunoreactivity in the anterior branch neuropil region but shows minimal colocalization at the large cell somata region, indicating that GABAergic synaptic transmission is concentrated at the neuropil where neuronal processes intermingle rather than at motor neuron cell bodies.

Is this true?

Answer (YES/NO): NO